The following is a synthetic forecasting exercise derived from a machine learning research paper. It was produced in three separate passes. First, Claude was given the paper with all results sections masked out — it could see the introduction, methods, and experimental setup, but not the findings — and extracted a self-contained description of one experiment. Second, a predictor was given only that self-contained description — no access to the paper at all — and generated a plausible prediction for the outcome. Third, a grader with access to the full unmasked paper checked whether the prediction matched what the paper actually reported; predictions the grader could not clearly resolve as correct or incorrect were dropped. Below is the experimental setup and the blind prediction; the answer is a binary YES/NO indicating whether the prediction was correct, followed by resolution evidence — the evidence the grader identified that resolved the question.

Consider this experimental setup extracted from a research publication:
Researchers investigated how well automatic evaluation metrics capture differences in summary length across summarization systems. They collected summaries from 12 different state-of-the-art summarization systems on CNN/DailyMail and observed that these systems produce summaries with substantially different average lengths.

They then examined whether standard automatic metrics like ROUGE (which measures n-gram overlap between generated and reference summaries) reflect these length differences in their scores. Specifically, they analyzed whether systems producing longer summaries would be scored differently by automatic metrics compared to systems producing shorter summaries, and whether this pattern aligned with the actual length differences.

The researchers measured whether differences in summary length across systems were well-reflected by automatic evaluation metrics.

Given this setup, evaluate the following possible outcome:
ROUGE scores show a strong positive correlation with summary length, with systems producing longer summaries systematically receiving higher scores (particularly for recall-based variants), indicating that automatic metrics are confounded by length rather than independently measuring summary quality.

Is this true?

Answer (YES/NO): NO